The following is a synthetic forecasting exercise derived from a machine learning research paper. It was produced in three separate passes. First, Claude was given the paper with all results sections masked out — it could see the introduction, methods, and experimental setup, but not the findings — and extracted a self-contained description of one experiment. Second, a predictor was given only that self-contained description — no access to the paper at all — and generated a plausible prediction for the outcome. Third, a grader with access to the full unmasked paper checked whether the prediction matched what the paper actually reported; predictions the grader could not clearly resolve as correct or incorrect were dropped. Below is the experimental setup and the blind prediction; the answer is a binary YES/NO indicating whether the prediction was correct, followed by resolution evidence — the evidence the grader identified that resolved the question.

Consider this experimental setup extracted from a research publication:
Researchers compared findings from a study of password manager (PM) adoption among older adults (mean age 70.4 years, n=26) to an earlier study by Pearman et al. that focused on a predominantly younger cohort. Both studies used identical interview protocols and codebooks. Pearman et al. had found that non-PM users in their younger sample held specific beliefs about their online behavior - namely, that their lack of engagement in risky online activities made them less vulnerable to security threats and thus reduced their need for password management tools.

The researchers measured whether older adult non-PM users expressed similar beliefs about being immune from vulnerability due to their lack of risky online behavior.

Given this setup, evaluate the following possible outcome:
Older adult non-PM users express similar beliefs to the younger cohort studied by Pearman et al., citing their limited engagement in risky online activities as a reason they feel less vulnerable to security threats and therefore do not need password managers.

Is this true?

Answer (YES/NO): YES